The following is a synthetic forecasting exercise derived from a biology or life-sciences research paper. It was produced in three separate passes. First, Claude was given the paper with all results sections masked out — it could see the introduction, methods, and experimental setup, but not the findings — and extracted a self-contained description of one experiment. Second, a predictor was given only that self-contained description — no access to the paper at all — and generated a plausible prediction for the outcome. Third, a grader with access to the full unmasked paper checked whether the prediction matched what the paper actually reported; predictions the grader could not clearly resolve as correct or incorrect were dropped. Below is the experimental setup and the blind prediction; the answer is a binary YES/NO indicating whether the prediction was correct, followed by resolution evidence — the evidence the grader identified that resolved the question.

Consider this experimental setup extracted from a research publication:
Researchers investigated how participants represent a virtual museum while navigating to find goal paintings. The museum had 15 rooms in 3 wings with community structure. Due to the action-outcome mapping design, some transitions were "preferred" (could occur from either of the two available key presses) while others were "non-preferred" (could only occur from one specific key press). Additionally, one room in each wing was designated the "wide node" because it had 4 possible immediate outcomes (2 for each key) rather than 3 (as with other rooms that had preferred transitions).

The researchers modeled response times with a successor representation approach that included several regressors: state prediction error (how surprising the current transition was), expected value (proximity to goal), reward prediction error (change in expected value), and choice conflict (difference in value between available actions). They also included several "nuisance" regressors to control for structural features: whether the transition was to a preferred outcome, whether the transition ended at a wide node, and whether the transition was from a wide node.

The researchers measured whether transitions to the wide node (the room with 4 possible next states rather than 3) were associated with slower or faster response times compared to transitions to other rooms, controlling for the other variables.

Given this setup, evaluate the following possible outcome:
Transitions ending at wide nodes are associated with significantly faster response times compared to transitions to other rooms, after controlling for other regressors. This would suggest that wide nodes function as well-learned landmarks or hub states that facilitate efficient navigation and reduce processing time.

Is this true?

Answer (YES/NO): NO